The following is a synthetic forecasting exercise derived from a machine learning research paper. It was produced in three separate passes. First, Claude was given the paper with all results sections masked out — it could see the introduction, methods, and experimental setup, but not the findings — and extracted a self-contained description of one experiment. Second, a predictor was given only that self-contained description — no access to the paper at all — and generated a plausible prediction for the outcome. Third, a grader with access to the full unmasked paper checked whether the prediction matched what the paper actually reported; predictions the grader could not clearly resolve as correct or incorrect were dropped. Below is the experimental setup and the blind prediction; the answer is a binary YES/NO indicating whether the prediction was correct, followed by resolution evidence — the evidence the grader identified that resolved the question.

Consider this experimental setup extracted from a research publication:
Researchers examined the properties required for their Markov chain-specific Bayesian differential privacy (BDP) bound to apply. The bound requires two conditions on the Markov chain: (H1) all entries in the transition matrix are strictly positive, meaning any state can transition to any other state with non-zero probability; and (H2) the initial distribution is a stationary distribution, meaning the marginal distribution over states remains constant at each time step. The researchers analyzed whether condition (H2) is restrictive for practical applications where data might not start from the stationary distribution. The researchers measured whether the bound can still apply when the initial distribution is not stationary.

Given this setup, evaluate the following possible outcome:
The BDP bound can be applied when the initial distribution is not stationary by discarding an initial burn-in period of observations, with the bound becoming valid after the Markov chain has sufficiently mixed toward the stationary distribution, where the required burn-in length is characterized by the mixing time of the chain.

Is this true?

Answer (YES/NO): YES